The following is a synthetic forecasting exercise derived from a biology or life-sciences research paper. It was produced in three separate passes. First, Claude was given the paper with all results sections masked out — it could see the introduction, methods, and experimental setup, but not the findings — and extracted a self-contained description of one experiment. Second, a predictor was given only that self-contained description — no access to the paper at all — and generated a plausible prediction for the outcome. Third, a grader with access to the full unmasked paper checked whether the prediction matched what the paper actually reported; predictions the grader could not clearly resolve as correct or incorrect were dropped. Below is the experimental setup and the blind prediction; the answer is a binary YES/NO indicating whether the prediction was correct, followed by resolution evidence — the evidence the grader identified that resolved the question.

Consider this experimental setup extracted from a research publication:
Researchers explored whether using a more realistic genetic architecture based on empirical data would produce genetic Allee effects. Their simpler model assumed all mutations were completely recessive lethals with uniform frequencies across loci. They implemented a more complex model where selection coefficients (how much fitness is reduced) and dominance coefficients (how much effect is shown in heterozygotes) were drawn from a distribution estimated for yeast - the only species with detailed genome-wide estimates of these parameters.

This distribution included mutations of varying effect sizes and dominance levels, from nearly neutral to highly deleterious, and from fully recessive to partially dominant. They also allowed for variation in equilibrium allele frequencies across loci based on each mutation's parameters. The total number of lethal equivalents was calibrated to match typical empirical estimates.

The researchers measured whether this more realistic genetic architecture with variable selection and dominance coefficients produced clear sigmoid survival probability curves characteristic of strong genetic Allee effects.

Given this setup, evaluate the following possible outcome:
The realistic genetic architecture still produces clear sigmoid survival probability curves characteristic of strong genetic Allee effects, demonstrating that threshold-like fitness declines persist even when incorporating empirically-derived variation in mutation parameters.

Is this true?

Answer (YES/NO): YES